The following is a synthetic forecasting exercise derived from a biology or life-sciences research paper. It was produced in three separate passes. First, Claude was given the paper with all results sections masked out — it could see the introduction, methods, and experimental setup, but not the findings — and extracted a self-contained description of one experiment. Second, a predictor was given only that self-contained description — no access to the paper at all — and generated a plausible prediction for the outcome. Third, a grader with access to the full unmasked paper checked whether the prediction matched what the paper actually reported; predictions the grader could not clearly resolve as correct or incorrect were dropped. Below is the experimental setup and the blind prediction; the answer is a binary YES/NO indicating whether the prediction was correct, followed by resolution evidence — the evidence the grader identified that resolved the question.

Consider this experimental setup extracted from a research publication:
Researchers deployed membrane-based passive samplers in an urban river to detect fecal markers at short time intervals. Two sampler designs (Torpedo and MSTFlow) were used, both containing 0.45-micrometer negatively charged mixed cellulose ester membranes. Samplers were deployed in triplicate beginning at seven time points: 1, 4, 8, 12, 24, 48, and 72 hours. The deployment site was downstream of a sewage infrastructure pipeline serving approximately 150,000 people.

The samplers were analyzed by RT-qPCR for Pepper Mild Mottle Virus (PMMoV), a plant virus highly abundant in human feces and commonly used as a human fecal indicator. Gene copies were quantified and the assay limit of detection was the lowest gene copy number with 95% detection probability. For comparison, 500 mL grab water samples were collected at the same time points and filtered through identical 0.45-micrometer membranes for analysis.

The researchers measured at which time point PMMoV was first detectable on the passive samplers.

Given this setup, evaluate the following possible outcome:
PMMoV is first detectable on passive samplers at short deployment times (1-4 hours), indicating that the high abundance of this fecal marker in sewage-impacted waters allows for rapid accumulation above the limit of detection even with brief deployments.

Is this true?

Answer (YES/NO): NO